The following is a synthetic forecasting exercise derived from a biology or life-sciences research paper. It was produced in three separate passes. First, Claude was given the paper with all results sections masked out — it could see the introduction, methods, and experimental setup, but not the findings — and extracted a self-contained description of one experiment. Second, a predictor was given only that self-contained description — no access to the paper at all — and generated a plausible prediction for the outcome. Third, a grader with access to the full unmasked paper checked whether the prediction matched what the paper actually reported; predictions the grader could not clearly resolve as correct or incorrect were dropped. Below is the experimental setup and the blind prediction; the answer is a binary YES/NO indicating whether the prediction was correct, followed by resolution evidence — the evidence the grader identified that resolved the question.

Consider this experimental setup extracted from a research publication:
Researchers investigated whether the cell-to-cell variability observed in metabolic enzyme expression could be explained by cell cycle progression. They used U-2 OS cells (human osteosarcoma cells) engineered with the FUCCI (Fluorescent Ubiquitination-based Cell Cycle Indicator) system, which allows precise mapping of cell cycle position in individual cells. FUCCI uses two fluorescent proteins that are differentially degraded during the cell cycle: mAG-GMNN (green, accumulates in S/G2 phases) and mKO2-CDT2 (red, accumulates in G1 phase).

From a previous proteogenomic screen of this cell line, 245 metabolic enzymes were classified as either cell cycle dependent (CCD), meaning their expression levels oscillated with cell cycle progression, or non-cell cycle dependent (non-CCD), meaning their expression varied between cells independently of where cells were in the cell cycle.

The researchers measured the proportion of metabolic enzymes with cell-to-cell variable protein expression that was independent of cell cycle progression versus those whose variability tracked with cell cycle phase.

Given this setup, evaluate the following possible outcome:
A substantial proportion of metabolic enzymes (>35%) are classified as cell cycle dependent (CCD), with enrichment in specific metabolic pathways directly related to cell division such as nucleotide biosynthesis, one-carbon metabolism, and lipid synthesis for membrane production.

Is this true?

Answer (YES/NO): NO